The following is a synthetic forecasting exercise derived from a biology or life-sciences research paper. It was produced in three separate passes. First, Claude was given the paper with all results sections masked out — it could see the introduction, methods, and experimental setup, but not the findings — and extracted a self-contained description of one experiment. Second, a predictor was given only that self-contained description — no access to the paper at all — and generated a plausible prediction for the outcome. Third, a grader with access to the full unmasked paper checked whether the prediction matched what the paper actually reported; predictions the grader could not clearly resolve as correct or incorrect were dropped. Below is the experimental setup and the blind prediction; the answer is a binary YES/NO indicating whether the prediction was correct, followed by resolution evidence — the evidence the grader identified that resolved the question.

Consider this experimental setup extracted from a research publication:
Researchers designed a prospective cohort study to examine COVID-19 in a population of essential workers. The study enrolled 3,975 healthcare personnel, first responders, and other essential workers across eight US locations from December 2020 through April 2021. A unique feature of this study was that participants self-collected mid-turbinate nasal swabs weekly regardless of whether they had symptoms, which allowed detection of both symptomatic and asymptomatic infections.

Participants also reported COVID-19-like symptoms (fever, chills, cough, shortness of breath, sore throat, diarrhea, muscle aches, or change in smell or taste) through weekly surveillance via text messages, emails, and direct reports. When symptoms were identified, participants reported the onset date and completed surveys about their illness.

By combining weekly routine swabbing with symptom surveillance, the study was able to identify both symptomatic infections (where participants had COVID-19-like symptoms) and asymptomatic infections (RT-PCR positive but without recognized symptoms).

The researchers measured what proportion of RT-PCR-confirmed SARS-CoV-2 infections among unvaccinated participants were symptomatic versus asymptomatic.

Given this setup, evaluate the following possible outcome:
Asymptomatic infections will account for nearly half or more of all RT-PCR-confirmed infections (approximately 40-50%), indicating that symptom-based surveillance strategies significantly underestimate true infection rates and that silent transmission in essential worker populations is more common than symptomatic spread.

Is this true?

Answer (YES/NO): NO